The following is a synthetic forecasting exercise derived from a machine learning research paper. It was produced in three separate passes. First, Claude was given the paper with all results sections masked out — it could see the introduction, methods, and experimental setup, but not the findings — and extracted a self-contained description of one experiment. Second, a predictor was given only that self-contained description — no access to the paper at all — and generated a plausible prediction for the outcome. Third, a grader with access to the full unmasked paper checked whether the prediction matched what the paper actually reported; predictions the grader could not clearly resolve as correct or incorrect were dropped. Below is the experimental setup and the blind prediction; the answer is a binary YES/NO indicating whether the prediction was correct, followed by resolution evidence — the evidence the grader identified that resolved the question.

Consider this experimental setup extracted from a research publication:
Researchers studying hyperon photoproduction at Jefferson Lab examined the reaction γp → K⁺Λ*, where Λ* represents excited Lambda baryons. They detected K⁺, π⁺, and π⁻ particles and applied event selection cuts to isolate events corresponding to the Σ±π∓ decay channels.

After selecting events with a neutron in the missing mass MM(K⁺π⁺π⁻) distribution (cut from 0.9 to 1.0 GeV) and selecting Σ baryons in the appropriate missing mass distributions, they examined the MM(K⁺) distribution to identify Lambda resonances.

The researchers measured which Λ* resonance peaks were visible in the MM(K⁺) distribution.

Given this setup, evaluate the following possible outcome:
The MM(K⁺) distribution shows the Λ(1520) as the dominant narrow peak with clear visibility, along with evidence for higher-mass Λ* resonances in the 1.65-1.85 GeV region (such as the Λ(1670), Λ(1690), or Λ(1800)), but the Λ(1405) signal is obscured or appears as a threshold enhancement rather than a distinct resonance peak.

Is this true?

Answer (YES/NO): NO